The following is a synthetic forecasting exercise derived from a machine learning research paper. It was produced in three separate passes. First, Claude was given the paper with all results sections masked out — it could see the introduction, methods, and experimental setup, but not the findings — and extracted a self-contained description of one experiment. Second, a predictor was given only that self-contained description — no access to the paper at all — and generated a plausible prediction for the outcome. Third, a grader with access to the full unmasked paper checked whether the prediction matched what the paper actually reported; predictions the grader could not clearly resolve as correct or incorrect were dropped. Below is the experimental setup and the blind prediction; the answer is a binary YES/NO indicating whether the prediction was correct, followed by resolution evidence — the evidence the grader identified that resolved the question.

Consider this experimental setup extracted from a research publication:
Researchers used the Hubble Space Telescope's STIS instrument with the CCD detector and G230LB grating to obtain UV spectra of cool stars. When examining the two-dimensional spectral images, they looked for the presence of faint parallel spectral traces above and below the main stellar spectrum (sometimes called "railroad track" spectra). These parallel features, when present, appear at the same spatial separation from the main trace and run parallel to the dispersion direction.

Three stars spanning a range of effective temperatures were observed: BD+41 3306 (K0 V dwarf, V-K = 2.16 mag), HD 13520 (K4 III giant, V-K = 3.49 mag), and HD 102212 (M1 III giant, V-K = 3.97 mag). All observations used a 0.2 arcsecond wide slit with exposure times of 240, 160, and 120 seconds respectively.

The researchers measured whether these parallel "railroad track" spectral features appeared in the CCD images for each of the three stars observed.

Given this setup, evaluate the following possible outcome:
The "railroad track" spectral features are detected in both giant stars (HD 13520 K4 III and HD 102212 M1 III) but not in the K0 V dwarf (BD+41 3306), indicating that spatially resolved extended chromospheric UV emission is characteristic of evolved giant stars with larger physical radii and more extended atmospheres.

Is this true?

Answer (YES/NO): NO